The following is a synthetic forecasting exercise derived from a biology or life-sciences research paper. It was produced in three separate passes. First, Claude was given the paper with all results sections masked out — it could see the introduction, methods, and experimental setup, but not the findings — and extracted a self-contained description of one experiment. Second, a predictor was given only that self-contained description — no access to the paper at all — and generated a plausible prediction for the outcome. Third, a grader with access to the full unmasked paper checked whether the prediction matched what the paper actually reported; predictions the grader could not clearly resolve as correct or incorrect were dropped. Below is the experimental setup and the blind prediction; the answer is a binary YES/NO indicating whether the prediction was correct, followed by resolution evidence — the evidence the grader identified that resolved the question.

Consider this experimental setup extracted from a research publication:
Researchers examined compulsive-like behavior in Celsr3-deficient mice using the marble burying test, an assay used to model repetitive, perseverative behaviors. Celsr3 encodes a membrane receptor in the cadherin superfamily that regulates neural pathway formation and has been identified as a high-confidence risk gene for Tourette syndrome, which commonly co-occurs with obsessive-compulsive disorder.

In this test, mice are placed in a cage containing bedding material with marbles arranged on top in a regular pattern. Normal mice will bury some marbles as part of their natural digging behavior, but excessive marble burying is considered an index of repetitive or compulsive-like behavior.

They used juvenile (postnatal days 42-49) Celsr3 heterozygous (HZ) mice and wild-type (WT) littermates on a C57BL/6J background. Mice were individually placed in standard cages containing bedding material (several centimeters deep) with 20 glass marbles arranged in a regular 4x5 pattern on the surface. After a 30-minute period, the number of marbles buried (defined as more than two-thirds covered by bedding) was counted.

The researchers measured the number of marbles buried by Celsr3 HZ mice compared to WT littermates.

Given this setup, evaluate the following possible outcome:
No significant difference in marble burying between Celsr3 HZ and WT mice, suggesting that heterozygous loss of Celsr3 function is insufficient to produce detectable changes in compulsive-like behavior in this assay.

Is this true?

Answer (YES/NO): YES